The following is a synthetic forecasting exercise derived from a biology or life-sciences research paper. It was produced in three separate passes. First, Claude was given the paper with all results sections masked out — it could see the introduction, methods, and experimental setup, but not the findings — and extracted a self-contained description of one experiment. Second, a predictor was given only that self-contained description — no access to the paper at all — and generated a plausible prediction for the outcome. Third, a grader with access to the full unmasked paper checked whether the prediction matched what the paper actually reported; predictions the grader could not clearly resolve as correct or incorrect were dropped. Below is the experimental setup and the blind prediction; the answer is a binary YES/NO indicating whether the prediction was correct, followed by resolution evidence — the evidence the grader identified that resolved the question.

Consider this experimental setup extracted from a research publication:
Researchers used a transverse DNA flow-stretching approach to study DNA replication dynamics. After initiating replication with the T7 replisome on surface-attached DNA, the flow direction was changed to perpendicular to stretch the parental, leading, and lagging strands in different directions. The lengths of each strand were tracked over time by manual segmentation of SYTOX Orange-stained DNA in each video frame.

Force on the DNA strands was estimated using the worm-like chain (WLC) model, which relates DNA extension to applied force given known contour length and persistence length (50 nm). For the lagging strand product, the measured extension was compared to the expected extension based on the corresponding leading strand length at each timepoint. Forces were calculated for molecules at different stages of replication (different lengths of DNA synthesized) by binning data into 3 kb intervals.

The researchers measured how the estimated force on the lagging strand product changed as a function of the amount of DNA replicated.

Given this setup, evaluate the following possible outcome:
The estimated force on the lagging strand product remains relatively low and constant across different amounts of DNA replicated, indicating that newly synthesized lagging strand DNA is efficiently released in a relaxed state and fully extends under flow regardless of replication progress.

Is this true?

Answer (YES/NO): NO